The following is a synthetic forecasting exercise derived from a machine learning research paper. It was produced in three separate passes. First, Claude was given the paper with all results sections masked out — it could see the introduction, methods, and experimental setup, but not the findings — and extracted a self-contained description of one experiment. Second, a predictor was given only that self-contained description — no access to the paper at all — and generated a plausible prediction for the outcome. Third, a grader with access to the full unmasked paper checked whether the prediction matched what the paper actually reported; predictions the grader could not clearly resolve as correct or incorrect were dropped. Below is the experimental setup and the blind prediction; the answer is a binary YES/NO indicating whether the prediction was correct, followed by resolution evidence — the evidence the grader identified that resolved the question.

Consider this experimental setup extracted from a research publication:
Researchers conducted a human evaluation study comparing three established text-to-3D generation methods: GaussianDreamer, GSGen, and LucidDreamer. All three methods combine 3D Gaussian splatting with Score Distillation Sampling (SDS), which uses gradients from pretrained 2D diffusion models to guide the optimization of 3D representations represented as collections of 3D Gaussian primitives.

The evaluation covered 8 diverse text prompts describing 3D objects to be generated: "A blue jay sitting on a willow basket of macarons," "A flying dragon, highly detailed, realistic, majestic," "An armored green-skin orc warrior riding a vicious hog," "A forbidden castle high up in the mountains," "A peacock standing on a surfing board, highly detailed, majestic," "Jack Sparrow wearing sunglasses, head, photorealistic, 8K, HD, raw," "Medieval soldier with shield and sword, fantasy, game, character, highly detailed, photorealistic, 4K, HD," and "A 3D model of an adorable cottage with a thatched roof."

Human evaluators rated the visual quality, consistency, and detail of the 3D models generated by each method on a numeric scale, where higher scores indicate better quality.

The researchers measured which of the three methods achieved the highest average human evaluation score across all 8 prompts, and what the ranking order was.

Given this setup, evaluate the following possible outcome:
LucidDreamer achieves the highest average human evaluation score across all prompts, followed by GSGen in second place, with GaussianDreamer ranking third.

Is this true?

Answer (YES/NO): NO